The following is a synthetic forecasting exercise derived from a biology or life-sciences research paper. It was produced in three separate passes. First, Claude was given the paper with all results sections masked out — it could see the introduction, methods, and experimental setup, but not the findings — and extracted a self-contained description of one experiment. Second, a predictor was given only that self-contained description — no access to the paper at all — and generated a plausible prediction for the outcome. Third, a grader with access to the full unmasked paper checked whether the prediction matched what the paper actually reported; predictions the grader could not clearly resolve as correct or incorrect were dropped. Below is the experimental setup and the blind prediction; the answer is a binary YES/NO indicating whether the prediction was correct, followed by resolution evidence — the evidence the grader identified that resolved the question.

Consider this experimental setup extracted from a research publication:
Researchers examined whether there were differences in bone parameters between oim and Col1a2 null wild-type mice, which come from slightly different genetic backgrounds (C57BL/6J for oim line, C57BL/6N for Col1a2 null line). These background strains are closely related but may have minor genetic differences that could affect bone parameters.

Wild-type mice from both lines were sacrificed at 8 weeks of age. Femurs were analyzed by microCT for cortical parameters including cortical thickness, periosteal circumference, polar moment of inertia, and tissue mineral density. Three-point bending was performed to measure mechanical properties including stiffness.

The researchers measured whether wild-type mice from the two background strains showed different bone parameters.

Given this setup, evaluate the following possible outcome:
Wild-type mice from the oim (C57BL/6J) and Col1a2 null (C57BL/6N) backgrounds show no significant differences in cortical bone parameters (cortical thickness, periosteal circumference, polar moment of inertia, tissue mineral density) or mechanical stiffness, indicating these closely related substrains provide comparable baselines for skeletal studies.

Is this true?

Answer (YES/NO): NO